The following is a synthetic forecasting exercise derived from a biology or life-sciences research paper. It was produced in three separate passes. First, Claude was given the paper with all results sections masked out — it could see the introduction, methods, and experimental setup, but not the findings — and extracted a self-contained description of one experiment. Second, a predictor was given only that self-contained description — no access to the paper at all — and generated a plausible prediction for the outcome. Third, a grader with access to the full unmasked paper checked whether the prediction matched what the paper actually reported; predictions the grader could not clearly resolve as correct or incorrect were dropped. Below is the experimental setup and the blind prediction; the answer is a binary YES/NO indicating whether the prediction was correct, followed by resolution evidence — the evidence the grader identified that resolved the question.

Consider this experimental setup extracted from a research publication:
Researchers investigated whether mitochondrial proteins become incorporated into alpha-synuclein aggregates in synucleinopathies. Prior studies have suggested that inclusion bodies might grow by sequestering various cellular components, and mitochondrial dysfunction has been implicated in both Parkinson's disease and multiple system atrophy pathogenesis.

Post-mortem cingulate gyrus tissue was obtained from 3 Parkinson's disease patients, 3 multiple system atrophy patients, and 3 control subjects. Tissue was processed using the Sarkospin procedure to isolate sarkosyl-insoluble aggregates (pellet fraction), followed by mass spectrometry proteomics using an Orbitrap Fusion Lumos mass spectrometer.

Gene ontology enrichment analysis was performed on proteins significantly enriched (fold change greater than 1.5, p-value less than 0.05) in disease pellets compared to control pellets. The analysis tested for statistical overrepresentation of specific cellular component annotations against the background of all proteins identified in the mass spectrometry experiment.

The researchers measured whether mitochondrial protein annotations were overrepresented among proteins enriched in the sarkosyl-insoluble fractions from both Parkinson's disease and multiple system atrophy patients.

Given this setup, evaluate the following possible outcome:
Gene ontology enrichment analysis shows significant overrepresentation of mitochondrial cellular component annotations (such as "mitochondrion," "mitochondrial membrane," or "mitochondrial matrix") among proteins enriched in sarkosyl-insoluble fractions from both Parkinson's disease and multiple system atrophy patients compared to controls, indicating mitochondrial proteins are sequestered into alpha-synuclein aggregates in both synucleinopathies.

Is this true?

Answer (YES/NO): YES